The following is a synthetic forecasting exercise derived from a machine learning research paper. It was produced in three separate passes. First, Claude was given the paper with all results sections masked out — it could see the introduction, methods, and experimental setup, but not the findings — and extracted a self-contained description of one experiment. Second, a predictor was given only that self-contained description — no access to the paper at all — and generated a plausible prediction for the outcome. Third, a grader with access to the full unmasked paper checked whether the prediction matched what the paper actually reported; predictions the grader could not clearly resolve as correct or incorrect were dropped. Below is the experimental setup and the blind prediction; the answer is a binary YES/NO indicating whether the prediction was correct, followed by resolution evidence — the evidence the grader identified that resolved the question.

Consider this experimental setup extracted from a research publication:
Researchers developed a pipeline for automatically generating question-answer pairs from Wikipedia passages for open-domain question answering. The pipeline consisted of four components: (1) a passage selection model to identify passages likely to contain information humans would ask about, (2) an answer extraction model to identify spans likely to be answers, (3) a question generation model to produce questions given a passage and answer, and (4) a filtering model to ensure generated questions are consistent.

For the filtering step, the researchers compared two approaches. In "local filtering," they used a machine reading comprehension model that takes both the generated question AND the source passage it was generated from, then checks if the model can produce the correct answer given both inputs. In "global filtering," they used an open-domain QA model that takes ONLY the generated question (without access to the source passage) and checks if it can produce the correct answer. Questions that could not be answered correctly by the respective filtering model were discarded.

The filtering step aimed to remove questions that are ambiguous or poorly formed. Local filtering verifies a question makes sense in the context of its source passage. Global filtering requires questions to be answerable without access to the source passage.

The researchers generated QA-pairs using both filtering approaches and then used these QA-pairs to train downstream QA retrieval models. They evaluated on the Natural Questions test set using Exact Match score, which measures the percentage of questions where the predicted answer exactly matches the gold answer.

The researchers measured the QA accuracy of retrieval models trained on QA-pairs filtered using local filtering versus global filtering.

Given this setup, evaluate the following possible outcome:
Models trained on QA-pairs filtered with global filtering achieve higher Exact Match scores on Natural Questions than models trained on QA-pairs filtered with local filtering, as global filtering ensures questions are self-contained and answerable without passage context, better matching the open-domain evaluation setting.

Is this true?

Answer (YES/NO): YES